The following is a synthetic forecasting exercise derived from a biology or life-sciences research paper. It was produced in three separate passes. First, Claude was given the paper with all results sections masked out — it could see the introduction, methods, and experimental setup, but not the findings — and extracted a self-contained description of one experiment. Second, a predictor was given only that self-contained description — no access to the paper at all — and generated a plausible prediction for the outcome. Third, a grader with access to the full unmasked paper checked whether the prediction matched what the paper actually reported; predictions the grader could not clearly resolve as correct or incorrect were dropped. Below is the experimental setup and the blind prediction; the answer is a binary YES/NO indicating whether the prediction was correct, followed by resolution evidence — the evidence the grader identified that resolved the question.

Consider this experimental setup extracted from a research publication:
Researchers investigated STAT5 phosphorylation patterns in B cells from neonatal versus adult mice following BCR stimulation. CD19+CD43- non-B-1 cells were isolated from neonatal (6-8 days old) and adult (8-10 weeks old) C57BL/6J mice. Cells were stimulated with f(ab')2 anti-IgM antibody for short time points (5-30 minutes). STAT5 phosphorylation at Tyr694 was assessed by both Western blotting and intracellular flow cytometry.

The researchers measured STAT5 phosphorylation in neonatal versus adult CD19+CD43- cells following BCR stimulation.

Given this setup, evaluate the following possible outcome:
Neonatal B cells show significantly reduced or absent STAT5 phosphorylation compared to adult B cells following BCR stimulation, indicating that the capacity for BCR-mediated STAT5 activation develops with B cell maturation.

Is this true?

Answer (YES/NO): NO